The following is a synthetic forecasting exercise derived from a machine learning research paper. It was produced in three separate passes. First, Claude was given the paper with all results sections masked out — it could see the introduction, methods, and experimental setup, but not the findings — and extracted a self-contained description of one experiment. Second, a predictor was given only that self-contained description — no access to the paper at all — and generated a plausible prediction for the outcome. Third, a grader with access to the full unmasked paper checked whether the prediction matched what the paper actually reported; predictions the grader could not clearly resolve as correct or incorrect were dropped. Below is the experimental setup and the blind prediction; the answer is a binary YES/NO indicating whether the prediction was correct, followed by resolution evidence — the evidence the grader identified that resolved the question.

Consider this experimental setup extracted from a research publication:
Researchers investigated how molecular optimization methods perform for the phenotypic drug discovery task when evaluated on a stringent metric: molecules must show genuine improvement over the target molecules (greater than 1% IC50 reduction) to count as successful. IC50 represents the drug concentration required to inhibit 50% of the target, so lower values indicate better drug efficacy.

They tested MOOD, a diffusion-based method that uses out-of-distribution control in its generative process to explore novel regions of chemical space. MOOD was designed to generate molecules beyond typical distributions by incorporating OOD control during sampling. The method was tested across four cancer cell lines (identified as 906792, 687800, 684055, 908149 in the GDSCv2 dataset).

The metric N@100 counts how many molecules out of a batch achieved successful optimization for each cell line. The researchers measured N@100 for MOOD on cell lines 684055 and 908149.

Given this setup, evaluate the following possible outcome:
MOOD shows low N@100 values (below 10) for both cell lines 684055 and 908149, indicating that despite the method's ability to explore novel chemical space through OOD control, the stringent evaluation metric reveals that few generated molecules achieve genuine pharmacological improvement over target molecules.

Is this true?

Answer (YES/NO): YES